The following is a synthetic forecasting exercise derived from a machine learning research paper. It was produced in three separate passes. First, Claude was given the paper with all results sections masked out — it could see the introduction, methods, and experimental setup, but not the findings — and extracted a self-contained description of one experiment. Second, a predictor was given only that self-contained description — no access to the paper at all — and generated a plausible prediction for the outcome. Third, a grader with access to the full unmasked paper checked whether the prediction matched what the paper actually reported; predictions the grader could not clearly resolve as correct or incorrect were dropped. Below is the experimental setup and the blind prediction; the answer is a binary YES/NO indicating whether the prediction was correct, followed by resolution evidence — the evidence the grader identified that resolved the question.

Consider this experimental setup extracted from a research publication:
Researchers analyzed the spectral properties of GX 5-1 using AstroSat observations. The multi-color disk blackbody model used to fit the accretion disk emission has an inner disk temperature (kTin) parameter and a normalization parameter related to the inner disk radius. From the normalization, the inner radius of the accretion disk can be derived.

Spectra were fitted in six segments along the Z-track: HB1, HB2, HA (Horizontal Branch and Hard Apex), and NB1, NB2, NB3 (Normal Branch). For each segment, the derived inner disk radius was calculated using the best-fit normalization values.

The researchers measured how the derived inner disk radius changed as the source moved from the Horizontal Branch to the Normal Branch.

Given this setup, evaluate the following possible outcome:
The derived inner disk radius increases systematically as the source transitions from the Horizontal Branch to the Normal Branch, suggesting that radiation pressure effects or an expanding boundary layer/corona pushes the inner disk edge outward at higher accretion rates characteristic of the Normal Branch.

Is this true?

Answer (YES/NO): NO